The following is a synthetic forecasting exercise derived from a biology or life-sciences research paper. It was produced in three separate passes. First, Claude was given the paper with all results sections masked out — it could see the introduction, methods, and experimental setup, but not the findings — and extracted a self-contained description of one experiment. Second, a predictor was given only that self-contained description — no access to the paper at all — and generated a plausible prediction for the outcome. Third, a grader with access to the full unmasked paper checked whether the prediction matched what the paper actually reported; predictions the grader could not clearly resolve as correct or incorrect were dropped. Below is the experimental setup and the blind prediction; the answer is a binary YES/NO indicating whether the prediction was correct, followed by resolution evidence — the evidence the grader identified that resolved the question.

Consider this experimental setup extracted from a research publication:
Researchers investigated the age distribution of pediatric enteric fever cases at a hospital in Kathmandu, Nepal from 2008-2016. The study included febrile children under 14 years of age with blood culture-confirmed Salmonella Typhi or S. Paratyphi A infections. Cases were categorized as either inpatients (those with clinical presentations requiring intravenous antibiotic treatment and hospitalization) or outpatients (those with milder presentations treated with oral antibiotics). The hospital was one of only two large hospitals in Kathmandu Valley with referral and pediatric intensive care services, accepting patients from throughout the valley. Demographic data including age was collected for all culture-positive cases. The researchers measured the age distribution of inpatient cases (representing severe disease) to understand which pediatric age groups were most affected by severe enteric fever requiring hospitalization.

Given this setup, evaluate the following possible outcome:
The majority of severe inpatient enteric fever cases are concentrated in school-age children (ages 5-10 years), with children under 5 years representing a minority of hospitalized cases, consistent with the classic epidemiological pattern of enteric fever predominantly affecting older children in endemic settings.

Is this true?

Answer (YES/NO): NO